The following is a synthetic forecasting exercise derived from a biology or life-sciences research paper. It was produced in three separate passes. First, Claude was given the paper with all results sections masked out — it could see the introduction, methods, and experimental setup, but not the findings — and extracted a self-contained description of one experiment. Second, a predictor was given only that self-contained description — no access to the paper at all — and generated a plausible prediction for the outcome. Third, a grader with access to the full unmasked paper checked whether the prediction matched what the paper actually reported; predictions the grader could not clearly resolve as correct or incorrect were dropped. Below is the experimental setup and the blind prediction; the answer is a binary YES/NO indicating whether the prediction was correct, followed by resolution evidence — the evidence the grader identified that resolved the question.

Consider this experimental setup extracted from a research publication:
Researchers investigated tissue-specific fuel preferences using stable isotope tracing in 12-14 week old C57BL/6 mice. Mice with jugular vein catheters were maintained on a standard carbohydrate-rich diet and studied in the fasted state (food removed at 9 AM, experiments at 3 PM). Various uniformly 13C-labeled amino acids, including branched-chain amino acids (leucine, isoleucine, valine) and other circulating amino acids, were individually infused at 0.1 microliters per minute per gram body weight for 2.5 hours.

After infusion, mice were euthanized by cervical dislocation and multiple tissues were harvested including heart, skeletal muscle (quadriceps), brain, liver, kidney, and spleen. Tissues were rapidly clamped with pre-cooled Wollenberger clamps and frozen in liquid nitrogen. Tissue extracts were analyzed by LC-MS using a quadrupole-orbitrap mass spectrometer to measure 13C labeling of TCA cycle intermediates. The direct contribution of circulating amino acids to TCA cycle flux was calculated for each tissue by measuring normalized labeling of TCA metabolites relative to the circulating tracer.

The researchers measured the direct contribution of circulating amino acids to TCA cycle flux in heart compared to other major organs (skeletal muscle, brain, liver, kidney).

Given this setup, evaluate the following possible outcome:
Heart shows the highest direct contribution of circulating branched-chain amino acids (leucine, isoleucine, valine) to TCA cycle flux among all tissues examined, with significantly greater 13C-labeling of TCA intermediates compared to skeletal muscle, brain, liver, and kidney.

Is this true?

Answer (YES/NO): NO